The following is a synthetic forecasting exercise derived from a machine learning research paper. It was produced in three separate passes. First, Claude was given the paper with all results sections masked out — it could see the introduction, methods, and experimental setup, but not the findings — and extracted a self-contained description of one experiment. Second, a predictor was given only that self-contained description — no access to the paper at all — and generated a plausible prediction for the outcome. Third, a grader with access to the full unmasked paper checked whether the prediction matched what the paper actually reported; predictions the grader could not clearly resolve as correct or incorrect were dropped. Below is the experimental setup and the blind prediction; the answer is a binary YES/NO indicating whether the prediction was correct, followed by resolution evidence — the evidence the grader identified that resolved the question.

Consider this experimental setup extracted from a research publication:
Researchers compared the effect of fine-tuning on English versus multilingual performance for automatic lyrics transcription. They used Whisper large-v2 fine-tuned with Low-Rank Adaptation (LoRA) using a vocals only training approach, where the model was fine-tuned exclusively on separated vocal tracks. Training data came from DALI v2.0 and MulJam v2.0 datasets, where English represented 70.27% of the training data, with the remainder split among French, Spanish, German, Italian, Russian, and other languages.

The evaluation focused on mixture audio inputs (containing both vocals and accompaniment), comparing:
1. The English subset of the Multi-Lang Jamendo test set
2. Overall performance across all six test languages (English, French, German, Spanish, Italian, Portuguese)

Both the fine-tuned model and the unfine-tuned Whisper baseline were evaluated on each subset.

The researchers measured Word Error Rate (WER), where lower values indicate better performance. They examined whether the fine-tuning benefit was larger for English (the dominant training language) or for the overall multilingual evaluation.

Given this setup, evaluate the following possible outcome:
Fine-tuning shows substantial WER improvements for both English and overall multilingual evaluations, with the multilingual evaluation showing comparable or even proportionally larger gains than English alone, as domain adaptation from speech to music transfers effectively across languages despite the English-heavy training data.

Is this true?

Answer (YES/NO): NO